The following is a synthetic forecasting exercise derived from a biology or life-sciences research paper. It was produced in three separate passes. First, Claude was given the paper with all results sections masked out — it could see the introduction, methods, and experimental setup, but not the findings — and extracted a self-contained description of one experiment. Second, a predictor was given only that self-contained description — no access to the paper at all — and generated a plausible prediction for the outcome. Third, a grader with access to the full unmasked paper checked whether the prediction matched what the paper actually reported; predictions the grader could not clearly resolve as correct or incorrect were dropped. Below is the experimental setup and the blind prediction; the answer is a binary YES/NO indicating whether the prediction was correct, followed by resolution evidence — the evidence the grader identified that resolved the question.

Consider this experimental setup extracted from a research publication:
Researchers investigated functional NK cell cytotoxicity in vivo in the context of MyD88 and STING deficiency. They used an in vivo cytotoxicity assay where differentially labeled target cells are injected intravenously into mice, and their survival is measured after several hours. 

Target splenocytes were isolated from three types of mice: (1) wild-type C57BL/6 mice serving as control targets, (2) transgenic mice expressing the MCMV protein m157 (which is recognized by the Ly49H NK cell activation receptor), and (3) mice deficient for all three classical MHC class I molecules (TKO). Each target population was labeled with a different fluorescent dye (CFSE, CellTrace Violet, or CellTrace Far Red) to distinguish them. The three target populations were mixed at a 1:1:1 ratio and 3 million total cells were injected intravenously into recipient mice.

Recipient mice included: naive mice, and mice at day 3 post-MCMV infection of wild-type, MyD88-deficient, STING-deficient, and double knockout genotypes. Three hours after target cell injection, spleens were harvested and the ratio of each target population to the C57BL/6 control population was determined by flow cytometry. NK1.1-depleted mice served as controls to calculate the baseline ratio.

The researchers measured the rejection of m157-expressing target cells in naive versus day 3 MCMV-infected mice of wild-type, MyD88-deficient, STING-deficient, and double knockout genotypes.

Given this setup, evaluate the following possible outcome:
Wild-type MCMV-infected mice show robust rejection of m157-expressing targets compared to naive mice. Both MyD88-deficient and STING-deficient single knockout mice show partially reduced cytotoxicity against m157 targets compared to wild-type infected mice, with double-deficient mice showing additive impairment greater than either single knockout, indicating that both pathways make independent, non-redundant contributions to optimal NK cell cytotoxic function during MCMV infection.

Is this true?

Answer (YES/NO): NO